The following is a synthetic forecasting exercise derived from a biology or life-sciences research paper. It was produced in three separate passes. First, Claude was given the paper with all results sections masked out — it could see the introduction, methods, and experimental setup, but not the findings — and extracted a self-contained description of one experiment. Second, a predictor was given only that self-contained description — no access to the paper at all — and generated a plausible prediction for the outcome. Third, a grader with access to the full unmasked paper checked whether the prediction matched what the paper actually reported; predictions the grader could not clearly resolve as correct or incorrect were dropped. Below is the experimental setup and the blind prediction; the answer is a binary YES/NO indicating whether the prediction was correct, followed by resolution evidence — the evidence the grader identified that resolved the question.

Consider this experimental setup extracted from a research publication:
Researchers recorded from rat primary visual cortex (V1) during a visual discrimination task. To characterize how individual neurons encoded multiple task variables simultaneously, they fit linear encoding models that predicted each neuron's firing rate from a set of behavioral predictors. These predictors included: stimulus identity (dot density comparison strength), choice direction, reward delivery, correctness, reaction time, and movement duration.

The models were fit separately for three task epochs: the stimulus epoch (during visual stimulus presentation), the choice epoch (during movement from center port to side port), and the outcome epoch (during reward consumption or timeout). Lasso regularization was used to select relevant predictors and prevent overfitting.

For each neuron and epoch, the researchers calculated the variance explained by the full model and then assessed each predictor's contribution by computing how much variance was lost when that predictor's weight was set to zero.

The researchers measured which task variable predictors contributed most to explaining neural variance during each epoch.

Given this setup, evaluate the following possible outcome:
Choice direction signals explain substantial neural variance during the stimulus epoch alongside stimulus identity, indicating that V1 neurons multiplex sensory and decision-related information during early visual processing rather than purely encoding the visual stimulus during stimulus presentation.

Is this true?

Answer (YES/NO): NO